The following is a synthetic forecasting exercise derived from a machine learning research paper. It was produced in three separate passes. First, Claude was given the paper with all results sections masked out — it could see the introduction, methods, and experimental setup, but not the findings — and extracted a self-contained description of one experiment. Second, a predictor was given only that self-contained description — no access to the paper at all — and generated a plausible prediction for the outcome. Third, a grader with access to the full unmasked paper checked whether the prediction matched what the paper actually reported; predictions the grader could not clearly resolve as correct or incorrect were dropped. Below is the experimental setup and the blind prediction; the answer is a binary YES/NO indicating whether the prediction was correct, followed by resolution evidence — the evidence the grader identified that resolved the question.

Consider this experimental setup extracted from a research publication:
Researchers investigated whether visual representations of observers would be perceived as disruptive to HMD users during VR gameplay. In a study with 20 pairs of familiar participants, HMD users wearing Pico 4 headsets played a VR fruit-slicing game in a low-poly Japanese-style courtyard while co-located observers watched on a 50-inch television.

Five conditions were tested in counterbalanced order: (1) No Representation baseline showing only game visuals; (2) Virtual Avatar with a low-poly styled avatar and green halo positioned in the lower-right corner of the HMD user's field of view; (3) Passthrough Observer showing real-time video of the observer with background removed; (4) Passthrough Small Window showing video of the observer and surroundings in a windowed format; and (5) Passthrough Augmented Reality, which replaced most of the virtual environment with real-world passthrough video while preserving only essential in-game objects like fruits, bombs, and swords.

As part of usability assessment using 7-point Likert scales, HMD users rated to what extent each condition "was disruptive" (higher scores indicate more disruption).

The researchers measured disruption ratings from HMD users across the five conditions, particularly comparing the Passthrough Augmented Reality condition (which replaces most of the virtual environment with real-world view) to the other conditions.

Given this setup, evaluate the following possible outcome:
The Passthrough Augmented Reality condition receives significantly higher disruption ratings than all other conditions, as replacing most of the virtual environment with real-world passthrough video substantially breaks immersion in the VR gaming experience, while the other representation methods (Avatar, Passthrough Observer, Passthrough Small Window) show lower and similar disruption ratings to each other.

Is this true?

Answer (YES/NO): NO